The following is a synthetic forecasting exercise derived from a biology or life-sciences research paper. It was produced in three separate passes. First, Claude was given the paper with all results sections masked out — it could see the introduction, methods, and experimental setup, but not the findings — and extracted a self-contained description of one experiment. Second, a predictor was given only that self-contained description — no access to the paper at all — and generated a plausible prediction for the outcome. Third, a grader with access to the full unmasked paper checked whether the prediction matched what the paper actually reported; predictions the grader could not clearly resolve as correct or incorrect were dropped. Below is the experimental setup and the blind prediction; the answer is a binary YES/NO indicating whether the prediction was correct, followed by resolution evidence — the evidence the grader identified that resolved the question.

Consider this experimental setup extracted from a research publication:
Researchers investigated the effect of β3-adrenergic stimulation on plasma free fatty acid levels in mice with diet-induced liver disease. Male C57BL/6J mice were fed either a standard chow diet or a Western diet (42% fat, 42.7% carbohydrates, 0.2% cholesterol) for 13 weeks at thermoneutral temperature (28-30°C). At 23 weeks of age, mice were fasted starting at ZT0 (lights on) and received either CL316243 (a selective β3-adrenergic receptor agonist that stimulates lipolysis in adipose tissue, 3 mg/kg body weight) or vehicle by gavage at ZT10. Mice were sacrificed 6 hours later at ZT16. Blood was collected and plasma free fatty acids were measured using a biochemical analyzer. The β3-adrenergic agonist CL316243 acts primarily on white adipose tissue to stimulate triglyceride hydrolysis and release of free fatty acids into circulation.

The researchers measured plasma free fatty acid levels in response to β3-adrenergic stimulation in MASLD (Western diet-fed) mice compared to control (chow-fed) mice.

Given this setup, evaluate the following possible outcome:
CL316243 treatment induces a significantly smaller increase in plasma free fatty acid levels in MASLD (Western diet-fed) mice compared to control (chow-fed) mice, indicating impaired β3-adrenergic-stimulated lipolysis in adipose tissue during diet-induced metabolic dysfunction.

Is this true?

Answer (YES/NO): NO